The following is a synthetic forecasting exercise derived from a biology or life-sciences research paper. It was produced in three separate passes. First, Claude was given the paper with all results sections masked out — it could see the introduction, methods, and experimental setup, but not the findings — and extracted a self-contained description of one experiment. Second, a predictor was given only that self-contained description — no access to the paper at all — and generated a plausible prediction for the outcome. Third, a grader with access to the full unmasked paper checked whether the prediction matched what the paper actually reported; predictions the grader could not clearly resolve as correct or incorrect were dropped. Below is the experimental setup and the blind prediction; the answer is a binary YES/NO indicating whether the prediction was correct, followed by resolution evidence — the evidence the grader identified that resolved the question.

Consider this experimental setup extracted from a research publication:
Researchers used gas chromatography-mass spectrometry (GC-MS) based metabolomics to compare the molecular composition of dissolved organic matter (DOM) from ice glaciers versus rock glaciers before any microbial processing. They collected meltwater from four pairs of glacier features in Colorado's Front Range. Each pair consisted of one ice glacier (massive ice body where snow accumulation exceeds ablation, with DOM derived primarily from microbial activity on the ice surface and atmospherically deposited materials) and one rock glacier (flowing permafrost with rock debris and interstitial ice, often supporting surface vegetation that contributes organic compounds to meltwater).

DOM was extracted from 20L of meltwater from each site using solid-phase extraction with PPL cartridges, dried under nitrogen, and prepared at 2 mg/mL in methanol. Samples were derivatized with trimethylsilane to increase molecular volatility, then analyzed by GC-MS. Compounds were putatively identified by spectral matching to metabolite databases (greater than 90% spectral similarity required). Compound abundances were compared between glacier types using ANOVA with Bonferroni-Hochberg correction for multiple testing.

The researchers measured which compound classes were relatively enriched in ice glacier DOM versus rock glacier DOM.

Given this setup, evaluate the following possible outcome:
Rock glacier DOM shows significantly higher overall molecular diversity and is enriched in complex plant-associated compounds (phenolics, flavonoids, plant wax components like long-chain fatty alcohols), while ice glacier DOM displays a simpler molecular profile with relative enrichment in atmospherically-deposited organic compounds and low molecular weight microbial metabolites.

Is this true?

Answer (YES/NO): NO